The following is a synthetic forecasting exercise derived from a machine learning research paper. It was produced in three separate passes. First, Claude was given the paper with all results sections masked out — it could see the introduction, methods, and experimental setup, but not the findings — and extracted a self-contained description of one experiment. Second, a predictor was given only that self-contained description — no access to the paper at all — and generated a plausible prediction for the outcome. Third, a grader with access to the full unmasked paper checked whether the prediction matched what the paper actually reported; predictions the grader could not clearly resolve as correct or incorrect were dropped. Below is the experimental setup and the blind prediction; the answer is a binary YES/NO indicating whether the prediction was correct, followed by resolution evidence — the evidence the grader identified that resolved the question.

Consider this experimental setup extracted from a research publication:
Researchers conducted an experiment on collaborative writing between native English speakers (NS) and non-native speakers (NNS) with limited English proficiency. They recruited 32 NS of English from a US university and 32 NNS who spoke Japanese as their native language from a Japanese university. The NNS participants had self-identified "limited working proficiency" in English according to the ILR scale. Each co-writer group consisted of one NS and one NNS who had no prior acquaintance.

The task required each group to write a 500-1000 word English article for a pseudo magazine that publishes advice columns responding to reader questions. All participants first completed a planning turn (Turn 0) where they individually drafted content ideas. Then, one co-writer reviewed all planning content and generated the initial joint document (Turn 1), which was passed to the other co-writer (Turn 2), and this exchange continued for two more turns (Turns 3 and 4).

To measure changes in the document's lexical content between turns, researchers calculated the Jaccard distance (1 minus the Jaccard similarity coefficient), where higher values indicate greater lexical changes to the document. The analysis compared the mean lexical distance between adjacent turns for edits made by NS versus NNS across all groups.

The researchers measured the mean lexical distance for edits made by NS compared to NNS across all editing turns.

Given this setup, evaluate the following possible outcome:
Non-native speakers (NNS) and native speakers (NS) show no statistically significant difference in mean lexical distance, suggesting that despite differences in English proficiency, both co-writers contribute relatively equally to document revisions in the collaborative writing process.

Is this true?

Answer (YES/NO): NO